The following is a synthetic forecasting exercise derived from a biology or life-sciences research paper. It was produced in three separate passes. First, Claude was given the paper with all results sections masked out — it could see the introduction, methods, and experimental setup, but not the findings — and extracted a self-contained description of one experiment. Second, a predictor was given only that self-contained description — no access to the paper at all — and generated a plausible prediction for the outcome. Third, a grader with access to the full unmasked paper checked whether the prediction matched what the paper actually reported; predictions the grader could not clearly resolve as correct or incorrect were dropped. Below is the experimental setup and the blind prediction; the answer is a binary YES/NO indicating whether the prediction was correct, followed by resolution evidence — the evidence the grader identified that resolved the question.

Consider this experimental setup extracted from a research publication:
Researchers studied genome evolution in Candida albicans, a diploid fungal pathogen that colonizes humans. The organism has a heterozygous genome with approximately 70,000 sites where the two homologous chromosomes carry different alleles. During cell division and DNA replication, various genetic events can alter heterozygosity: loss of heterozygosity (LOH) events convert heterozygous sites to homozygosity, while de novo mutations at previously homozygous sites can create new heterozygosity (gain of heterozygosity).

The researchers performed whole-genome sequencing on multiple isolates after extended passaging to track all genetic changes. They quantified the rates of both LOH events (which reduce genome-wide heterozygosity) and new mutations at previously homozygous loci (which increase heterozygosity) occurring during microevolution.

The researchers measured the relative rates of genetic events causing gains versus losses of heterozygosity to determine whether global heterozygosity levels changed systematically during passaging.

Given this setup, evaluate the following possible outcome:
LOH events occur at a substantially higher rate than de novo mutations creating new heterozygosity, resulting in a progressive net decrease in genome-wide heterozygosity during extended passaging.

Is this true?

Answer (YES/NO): NO